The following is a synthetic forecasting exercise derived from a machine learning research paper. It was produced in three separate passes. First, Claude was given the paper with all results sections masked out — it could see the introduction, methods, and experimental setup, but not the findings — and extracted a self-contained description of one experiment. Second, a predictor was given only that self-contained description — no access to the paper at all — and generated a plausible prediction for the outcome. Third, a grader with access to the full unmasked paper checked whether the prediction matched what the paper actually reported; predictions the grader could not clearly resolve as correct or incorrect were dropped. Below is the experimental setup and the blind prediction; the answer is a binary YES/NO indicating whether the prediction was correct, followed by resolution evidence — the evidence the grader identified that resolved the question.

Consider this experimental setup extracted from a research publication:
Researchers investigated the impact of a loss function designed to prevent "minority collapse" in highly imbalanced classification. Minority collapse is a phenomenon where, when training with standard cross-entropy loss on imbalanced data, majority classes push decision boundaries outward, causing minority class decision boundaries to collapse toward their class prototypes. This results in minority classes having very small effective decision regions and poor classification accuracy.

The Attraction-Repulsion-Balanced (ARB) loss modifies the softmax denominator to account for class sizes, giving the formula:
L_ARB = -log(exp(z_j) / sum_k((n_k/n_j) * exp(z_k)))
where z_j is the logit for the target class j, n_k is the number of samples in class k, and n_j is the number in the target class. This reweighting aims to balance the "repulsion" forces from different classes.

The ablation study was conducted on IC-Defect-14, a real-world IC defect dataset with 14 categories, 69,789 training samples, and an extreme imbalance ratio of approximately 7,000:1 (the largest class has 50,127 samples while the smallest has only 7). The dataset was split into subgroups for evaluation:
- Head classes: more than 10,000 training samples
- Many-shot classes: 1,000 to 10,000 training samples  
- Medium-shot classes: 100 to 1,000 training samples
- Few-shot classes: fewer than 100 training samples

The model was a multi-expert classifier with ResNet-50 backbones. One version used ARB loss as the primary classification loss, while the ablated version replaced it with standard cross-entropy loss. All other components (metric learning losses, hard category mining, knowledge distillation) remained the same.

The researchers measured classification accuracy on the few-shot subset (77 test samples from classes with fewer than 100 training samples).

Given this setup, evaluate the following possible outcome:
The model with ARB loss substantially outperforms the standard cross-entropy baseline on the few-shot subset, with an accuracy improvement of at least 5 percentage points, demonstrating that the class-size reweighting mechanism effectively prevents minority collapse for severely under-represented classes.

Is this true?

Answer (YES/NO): YES